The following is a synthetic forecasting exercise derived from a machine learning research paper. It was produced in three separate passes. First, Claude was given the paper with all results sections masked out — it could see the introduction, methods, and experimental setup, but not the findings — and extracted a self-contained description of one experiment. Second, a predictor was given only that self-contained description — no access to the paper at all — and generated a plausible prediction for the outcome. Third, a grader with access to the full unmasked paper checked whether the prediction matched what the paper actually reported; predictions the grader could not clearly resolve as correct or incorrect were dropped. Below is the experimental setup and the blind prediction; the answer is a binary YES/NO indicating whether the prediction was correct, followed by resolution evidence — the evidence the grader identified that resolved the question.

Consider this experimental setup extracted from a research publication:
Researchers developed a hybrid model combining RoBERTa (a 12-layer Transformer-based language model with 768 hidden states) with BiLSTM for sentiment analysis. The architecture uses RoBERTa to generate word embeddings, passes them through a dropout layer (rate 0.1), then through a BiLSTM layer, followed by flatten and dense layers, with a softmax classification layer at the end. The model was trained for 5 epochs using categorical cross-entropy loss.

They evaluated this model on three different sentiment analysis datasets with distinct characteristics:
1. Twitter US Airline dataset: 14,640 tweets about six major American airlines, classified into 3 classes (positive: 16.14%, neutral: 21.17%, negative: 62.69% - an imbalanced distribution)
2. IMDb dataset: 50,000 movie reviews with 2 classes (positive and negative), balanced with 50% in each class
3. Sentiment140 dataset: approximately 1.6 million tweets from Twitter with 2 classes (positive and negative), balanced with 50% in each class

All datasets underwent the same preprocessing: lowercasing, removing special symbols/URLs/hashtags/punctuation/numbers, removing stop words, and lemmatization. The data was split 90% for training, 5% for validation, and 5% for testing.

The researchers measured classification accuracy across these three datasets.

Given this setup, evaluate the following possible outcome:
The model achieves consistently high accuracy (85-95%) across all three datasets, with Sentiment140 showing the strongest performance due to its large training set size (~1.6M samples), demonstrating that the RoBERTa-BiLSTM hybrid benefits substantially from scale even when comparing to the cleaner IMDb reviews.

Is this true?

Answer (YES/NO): NO